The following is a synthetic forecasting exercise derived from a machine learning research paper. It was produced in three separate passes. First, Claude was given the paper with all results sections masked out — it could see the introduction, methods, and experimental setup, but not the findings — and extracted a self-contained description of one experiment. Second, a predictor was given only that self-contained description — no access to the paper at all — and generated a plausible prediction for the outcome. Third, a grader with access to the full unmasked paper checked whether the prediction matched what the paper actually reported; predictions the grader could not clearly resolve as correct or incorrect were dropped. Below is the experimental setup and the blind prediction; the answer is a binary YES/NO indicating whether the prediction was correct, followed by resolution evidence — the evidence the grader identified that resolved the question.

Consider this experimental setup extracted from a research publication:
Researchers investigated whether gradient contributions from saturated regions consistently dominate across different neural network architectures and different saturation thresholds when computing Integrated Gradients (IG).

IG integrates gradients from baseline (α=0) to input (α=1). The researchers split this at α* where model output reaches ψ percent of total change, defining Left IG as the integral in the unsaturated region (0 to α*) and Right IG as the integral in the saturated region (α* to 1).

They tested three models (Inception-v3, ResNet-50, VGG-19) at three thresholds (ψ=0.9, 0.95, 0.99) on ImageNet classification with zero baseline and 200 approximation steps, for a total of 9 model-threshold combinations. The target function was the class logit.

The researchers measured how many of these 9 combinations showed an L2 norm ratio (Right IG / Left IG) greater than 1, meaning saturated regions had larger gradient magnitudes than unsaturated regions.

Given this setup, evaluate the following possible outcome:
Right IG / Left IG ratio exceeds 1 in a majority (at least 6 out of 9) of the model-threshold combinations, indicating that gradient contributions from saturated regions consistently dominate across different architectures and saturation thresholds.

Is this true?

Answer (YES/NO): YES